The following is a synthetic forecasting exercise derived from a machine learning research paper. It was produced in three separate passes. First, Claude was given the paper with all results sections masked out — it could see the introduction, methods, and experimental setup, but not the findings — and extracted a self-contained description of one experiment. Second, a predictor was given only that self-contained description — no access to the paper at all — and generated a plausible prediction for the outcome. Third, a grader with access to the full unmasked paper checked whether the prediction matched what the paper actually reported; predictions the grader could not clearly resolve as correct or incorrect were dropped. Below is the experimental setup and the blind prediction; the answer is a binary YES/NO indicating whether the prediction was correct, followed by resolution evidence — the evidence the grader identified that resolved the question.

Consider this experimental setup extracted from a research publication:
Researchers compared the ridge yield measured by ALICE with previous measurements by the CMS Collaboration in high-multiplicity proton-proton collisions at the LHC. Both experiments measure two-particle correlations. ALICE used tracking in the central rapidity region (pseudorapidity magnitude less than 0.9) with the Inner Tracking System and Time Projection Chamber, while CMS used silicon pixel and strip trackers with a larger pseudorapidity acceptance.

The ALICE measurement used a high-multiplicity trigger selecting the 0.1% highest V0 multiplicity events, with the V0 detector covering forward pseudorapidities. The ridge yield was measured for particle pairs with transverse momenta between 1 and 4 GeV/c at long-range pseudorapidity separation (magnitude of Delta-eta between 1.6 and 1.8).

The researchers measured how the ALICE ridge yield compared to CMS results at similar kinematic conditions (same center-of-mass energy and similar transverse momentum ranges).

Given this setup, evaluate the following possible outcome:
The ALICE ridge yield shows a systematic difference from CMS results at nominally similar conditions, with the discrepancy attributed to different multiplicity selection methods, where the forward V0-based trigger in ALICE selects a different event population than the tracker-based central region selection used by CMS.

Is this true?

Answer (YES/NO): NO